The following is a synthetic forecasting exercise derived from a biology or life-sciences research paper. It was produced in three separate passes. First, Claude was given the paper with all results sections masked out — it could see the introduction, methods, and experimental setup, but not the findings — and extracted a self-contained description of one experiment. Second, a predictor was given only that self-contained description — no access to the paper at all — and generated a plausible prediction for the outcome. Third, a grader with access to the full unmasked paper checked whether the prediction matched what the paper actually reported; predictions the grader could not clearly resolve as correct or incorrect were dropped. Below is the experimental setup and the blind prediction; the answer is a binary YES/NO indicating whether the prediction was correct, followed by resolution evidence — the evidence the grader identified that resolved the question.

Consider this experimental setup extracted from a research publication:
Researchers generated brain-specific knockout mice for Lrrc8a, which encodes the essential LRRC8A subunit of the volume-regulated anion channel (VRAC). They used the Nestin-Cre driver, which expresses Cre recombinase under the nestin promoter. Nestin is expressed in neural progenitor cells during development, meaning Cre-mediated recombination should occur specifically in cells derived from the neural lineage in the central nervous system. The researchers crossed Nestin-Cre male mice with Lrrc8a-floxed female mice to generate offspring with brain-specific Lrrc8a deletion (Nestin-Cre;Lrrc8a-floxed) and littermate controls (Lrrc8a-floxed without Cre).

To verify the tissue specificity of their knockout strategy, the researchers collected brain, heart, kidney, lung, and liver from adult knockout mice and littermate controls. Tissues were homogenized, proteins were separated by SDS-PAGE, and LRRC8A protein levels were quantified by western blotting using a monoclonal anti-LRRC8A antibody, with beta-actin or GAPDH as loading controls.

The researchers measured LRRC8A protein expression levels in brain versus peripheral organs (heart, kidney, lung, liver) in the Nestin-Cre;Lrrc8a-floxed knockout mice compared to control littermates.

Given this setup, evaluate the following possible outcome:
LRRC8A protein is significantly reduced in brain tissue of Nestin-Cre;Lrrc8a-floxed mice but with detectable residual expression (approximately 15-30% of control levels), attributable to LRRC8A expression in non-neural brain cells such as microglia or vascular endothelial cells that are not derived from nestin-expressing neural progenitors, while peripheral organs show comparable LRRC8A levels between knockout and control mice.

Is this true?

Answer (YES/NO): NO